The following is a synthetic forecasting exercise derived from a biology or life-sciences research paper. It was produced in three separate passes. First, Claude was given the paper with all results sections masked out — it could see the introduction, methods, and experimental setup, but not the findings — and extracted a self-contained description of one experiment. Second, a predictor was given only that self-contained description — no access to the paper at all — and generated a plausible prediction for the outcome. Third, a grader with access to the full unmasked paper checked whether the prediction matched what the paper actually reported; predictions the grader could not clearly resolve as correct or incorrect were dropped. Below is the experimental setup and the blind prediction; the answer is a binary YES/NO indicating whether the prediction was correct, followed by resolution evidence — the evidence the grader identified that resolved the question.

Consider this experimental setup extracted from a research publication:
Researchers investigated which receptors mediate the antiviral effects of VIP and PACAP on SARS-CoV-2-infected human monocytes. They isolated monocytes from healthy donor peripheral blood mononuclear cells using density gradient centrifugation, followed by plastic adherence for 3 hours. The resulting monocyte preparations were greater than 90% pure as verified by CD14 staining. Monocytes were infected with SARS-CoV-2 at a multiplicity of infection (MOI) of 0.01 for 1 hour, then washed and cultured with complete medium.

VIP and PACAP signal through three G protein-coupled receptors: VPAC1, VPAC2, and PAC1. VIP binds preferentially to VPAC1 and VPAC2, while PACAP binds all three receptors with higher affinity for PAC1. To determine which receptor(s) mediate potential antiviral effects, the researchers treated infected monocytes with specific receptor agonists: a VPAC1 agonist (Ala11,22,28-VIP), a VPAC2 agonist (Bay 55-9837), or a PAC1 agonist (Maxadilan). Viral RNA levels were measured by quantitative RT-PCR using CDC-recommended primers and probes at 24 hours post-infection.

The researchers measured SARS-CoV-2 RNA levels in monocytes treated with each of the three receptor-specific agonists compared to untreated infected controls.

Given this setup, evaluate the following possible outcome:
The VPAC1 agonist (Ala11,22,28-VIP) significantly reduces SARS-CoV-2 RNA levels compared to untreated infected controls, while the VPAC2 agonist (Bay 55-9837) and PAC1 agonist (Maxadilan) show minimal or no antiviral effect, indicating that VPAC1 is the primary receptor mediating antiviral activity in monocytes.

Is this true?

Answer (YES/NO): NO